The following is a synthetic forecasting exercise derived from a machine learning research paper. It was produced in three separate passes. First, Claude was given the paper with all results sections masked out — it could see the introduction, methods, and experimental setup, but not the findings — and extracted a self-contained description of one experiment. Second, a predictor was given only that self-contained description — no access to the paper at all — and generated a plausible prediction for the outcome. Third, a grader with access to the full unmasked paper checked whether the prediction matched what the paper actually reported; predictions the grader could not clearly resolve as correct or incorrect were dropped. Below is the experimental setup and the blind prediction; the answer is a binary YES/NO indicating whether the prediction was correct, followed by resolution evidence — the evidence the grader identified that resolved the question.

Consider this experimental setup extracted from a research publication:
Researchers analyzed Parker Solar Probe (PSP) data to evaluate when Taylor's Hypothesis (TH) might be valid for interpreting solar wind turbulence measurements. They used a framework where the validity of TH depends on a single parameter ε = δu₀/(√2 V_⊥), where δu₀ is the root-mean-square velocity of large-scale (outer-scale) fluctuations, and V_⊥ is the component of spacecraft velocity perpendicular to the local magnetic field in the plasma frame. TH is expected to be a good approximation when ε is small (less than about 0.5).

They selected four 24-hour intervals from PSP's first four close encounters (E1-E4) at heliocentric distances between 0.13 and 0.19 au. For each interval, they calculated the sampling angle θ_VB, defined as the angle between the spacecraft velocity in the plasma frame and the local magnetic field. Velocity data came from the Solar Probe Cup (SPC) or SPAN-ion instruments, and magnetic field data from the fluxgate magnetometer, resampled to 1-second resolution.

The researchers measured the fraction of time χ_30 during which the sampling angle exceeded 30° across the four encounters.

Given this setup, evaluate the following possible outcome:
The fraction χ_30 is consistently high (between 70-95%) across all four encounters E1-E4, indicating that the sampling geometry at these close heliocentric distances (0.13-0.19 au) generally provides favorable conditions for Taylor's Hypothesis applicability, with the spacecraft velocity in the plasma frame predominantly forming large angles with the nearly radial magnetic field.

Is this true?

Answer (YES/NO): NO